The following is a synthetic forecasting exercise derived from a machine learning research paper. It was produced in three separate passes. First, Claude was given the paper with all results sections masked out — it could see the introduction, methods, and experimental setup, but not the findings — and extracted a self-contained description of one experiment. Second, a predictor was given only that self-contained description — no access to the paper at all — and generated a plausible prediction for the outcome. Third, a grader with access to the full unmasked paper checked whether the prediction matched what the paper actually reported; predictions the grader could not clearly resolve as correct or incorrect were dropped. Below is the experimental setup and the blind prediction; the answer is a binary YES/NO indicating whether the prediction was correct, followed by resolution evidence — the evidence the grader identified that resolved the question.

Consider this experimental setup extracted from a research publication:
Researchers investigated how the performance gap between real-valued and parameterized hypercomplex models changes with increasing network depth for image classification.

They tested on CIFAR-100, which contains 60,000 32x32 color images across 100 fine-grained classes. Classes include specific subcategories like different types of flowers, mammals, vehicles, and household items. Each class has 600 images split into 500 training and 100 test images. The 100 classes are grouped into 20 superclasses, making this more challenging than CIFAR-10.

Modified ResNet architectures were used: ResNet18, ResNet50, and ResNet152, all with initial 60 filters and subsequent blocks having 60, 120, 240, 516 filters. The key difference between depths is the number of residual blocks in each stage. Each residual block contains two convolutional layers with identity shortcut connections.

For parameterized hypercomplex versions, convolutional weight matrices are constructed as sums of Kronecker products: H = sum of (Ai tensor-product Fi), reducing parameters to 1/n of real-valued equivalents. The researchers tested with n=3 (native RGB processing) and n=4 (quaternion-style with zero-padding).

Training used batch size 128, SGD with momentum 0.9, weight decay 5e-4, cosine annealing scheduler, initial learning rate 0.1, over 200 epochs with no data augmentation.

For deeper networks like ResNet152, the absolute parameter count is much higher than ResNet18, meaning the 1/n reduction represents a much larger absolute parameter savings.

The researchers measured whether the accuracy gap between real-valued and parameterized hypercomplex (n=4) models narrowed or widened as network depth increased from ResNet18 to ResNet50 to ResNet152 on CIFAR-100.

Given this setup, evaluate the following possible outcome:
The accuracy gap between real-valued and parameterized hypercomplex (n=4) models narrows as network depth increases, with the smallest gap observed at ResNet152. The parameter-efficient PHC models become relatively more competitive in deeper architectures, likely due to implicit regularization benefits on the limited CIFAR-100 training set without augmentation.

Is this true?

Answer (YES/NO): NO